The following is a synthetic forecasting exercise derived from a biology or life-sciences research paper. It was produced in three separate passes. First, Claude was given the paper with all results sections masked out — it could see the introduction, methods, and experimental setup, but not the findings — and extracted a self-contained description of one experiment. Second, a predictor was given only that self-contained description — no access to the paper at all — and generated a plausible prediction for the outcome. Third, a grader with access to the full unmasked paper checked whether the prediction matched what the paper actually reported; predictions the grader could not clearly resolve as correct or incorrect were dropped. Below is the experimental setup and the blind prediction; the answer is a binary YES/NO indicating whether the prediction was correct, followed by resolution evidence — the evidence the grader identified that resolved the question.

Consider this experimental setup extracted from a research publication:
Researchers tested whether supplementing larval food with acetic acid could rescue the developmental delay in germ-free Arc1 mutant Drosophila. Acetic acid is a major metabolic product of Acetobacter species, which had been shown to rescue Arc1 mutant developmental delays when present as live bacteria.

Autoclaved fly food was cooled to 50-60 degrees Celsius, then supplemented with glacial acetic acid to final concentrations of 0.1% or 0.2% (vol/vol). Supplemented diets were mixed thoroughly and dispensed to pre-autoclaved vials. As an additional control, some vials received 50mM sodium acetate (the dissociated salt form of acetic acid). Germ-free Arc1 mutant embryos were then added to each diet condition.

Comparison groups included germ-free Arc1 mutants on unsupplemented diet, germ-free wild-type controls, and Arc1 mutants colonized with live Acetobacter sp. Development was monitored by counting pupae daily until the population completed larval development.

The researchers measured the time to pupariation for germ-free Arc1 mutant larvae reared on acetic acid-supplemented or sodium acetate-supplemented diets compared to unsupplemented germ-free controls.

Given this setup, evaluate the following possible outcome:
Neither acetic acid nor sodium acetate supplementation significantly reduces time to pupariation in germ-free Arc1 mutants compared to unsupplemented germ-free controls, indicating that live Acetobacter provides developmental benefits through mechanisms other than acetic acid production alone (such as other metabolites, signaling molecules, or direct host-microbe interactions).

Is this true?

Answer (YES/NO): YES